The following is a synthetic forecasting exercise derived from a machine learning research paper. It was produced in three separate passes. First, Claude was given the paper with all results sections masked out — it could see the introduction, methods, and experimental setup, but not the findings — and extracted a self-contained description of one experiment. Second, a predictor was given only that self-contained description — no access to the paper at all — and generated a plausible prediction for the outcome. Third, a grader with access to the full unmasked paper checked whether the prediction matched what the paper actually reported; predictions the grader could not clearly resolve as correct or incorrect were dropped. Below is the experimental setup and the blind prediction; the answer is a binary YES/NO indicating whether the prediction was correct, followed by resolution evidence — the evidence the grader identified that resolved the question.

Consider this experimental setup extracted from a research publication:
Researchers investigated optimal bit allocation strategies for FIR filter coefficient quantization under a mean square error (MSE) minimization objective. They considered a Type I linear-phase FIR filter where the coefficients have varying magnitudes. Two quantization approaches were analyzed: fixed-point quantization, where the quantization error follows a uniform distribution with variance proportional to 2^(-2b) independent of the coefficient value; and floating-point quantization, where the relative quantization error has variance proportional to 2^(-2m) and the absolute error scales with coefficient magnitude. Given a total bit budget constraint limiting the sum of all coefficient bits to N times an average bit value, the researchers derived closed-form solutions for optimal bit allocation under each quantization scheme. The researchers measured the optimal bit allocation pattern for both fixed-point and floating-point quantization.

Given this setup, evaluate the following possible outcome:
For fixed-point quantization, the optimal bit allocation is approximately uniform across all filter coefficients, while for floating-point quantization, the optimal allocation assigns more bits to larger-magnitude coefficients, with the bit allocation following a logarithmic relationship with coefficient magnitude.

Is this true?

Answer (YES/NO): YES